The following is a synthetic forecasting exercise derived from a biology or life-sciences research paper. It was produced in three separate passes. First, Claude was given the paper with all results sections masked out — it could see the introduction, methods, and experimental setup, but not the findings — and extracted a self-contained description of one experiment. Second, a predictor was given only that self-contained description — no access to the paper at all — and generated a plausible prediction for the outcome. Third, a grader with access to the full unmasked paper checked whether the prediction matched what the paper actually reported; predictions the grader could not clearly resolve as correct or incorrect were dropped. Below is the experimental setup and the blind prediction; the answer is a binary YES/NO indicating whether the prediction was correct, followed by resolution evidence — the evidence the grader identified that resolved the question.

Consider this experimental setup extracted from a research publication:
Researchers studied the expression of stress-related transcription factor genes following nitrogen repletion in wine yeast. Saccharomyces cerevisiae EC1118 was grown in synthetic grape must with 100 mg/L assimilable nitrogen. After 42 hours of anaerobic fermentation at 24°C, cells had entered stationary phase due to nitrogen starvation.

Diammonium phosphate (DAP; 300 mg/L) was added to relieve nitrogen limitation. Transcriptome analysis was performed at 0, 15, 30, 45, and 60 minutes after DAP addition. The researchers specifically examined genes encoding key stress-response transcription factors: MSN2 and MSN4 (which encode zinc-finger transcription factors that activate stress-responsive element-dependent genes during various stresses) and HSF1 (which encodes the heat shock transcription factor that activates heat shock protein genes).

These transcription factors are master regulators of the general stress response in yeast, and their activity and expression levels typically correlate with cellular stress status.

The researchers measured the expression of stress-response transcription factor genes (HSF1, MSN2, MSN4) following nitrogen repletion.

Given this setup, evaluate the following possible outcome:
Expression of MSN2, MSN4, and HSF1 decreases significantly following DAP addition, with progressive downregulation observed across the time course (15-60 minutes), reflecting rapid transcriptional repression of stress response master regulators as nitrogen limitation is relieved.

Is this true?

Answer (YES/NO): NO